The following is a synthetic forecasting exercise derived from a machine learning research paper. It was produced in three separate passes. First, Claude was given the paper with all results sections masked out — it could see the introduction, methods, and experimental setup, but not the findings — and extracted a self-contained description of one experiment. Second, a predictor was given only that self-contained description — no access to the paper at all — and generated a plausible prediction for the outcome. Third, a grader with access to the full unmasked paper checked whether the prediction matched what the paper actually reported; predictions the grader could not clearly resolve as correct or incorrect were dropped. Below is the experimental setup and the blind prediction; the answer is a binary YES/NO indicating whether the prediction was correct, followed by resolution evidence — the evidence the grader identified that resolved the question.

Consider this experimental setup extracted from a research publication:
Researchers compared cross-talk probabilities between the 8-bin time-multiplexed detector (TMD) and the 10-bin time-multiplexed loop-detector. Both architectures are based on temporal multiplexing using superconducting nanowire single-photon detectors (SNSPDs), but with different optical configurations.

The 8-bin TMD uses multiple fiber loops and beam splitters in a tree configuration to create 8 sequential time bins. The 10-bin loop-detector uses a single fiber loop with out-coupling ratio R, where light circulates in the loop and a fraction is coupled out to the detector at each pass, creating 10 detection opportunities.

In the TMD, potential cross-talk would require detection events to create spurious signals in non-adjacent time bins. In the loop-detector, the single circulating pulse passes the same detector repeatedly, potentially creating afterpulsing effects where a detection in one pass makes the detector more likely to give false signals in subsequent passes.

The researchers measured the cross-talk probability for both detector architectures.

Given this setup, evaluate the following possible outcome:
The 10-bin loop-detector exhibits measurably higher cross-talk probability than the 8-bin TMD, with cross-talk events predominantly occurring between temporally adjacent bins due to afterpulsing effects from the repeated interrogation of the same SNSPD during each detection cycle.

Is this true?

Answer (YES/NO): NO